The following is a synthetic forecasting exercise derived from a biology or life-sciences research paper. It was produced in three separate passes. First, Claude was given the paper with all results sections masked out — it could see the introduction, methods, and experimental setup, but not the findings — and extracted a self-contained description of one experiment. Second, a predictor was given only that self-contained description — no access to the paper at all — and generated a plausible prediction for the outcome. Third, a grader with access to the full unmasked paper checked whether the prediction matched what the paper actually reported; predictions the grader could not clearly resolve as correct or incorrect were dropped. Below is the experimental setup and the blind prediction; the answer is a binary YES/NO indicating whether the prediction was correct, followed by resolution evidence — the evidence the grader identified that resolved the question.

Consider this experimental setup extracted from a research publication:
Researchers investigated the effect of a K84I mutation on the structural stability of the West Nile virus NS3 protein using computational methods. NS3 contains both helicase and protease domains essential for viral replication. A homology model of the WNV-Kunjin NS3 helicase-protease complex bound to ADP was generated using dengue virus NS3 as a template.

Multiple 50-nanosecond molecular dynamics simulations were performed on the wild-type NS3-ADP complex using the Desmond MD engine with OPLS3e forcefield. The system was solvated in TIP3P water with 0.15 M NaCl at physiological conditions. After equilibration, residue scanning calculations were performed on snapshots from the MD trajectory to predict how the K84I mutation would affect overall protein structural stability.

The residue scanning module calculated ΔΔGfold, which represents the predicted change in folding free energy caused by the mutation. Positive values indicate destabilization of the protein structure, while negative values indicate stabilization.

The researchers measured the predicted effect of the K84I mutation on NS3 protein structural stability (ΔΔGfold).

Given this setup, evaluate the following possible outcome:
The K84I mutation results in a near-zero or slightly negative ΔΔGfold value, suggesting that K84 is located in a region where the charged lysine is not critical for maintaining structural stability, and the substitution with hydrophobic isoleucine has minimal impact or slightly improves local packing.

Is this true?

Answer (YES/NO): NO